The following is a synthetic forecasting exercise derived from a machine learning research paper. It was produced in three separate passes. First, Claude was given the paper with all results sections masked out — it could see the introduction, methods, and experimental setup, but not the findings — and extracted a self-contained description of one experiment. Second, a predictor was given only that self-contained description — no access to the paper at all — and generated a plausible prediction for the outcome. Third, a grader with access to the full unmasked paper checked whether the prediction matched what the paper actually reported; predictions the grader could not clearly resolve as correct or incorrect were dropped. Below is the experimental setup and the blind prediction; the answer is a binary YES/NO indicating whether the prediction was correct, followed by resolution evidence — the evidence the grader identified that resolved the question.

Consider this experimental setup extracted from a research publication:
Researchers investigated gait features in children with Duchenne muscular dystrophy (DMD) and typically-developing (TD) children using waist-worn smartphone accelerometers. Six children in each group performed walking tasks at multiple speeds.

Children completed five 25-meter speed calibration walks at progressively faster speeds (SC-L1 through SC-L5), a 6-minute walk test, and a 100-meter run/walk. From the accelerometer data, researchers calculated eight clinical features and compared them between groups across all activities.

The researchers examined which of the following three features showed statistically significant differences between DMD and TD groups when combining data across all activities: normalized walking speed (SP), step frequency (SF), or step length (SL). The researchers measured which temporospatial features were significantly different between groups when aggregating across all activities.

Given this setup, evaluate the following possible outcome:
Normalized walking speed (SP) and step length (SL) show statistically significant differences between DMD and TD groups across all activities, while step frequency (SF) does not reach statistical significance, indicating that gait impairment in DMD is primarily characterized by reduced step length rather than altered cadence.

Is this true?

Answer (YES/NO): NO